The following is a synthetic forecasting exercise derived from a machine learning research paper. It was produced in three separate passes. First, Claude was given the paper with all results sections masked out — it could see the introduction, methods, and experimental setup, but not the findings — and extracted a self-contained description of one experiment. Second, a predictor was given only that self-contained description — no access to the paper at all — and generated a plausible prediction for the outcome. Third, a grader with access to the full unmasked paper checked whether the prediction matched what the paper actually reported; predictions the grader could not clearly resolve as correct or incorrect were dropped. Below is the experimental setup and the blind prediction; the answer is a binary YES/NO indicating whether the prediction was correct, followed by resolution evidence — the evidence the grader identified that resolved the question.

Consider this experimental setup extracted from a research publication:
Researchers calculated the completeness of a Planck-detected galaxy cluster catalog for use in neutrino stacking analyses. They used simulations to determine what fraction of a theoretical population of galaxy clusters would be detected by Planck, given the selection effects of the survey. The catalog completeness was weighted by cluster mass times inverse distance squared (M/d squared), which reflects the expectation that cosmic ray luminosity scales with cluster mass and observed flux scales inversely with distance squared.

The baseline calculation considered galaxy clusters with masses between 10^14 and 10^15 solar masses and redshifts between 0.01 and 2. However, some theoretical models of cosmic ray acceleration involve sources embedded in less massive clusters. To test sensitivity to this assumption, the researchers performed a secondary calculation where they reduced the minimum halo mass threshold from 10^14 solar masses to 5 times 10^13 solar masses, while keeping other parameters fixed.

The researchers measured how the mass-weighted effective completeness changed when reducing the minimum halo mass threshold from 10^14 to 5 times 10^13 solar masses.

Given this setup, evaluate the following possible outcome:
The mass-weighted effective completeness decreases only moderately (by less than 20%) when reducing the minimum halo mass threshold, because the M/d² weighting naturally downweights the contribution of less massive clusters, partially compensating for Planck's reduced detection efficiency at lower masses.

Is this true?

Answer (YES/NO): NO